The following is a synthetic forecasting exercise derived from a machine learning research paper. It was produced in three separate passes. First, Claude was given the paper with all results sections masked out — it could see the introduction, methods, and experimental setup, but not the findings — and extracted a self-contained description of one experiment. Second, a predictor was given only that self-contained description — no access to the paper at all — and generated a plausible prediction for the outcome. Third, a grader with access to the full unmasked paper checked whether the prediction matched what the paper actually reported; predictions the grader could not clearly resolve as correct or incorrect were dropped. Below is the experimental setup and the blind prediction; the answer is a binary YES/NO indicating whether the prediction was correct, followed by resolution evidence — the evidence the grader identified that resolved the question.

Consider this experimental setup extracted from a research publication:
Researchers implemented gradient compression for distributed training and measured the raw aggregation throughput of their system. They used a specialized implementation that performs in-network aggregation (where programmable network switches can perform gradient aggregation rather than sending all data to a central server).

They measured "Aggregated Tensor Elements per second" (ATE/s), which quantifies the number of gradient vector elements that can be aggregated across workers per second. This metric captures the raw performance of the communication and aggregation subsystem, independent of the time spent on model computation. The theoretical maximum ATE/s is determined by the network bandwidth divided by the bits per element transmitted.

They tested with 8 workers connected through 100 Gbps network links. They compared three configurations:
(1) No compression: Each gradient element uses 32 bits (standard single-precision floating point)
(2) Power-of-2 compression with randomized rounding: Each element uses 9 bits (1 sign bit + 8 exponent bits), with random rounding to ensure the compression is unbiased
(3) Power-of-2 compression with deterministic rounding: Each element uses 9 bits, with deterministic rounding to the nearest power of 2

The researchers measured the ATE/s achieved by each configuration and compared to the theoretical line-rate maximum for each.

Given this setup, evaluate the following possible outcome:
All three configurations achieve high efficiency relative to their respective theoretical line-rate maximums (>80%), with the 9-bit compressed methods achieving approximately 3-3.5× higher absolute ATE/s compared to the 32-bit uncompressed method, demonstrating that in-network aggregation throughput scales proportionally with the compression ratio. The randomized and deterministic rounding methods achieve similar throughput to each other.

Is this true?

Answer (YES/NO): NO